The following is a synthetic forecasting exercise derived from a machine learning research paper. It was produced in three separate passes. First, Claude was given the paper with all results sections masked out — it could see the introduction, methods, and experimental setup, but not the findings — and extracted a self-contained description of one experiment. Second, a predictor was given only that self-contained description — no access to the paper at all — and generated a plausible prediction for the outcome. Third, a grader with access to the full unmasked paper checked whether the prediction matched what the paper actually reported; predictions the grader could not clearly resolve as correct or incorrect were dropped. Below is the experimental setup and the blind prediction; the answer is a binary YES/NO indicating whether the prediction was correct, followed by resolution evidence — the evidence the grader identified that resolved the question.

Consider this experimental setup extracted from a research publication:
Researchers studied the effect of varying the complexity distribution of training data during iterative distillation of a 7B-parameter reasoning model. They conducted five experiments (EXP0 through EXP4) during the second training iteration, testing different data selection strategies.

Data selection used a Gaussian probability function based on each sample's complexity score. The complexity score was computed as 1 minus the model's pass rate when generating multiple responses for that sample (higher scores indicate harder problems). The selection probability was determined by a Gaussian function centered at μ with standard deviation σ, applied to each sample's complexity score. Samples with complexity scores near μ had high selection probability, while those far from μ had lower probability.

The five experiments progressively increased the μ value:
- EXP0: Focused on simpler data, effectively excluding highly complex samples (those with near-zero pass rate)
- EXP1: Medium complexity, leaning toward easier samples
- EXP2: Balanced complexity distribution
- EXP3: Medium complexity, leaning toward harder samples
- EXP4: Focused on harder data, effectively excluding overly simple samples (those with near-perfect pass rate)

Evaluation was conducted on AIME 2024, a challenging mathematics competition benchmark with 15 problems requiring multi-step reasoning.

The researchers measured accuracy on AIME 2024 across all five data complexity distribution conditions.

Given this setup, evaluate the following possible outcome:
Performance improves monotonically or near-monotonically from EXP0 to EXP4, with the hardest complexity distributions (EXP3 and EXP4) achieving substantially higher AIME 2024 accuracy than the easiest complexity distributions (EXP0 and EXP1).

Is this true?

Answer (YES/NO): NO